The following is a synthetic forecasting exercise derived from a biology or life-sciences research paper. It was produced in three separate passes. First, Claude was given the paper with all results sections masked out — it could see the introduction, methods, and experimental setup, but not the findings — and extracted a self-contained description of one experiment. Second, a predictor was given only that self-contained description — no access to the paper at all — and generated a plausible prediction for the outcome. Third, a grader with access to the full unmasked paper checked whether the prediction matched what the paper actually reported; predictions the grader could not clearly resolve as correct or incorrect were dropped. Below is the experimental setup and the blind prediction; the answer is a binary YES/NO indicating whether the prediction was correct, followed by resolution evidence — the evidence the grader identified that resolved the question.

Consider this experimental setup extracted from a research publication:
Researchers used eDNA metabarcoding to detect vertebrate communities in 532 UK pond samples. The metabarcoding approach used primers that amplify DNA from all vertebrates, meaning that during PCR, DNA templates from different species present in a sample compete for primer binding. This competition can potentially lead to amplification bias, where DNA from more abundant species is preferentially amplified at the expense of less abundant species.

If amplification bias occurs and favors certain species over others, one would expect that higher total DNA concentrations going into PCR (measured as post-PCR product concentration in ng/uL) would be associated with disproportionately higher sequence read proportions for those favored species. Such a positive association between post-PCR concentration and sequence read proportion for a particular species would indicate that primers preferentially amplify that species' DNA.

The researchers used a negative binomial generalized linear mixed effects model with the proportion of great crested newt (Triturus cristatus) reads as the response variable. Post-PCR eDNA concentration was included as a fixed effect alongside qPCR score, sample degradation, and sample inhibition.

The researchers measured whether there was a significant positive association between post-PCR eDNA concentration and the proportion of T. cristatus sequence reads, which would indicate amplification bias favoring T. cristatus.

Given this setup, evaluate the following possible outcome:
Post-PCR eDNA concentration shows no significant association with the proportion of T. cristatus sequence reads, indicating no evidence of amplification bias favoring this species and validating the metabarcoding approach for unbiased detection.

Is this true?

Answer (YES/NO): NO